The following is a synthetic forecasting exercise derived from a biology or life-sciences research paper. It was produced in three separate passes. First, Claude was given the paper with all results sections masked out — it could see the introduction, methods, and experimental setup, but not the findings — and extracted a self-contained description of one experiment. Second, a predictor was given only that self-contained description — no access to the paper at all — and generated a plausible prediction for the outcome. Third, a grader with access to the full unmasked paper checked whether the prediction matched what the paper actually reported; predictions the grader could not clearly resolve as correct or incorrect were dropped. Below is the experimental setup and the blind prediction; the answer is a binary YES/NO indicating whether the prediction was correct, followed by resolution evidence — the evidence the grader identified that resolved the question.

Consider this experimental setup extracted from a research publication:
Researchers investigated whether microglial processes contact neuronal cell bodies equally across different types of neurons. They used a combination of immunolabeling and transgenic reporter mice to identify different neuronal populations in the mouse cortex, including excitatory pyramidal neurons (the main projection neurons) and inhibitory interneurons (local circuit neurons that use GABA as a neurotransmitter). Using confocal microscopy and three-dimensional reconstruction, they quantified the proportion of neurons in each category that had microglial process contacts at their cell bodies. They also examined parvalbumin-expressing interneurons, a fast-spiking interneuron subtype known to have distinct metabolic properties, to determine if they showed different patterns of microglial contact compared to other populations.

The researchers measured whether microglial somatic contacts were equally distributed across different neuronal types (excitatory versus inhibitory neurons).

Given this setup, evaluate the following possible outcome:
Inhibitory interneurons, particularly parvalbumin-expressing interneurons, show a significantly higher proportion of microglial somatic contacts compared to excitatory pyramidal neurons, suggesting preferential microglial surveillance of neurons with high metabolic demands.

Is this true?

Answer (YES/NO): NO